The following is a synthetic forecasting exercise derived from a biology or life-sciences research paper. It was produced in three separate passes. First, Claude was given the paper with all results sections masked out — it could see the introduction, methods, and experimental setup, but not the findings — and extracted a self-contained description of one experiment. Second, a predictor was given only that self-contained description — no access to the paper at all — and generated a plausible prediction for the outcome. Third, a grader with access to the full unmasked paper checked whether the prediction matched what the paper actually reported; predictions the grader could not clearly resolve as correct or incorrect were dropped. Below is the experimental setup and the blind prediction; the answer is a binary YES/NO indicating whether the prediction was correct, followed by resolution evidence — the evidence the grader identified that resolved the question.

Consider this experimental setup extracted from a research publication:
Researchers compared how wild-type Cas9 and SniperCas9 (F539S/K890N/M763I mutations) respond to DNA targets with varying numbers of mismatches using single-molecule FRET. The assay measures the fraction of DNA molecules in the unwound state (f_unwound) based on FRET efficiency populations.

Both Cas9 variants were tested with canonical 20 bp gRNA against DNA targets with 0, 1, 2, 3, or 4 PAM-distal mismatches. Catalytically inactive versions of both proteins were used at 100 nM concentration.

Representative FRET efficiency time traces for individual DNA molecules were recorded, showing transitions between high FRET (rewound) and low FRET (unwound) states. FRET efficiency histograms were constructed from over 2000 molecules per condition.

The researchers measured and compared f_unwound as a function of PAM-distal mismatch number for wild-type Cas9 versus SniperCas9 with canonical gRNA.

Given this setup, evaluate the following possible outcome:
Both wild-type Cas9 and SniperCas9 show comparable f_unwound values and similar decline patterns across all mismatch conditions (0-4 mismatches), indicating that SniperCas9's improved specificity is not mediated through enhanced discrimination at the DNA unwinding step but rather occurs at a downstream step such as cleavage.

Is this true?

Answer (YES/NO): NO